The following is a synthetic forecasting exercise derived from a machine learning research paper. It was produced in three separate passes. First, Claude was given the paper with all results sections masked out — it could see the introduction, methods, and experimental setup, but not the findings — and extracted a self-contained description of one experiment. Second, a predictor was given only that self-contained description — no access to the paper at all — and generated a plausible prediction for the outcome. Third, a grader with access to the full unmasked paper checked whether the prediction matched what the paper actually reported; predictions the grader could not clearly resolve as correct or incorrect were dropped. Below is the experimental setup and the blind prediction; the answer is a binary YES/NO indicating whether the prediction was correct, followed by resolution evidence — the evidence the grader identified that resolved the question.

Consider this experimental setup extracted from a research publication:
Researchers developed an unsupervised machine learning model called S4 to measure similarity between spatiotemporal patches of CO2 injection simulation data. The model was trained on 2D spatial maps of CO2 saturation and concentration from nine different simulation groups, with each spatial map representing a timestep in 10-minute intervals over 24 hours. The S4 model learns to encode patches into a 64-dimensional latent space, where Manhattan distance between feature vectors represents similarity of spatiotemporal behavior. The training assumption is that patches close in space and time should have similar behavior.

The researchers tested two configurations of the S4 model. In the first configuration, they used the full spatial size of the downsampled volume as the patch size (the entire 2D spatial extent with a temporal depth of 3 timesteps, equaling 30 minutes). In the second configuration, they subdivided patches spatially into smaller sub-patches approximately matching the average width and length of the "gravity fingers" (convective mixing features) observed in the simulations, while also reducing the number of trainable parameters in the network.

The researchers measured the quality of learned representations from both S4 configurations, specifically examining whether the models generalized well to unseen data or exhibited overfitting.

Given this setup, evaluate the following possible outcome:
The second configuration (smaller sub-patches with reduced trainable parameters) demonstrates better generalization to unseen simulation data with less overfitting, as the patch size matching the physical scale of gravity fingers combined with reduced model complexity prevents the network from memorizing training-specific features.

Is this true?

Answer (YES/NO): NO